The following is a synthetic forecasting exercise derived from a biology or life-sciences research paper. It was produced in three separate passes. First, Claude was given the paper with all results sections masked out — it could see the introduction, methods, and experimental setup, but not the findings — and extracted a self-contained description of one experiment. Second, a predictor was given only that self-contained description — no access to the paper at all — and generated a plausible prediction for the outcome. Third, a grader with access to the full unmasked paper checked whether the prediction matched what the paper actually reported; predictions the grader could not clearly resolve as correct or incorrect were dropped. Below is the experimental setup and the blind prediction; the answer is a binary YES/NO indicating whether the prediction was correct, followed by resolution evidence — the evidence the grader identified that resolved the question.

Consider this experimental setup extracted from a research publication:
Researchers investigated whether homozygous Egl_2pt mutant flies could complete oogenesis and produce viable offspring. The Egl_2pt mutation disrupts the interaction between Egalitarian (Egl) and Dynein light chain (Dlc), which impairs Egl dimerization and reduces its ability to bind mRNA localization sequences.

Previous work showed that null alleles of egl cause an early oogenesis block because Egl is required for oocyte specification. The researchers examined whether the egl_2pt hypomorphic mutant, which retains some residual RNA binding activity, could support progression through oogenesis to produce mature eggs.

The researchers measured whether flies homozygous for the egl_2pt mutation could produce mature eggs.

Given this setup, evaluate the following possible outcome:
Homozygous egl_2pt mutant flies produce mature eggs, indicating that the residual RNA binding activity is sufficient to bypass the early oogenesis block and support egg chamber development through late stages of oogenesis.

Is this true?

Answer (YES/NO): NO